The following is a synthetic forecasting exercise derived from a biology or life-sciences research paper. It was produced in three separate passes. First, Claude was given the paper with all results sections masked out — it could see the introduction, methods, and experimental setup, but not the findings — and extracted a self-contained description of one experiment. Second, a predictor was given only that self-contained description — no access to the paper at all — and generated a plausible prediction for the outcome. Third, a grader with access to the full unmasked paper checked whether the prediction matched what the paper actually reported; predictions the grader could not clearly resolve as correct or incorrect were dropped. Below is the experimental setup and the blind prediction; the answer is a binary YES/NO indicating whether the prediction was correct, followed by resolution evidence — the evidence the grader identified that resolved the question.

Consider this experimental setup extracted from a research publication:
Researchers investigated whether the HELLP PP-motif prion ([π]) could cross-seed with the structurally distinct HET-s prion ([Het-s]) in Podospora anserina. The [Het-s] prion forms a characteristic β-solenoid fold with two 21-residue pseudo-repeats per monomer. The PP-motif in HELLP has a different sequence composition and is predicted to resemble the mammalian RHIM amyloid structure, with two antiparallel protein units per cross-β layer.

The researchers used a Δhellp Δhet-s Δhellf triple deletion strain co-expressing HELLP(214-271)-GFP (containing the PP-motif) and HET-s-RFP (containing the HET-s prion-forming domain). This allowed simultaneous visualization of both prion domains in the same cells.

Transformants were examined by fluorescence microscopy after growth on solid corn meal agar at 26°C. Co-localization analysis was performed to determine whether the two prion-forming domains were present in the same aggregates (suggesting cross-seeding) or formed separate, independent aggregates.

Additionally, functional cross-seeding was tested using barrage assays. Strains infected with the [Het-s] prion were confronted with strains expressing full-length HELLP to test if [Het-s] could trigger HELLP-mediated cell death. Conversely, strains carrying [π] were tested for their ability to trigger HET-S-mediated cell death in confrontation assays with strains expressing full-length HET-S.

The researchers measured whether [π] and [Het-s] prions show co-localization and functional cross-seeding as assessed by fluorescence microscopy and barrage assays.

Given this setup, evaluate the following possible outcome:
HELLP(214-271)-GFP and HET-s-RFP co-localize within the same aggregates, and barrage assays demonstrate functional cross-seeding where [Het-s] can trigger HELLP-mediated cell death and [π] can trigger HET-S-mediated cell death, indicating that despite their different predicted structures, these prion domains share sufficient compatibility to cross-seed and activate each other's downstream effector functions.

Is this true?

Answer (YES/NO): NO